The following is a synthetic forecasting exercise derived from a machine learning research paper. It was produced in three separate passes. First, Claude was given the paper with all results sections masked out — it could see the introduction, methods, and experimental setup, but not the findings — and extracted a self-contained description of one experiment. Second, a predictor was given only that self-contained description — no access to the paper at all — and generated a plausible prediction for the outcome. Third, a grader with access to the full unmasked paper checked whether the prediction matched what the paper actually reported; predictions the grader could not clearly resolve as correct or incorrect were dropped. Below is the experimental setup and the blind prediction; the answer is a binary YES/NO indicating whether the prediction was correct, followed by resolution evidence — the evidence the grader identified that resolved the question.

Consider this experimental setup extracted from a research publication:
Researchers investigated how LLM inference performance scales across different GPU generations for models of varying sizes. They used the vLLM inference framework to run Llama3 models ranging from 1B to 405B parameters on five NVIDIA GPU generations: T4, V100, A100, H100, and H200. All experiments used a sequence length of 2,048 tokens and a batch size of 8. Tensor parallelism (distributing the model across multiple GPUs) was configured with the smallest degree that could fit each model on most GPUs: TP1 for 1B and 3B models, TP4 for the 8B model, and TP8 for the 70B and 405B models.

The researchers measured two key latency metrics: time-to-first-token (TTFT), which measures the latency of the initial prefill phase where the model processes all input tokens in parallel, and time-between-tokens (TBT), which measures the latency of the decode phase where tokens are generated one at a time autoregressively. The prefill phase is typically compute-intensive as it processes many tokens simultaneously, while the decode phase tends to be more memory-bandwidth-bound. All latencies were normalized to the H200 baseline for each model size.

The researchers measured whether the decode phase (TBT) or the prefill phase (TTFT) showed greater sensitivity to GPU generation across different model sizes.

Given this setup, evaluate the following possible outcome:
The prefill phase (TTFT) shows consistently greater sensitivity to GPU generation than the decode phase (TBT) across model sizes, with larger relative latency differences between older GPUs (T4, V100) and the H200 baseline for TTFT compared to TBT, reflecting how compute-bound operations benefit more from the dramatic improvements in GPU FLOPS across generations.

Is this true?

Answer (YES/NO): YES